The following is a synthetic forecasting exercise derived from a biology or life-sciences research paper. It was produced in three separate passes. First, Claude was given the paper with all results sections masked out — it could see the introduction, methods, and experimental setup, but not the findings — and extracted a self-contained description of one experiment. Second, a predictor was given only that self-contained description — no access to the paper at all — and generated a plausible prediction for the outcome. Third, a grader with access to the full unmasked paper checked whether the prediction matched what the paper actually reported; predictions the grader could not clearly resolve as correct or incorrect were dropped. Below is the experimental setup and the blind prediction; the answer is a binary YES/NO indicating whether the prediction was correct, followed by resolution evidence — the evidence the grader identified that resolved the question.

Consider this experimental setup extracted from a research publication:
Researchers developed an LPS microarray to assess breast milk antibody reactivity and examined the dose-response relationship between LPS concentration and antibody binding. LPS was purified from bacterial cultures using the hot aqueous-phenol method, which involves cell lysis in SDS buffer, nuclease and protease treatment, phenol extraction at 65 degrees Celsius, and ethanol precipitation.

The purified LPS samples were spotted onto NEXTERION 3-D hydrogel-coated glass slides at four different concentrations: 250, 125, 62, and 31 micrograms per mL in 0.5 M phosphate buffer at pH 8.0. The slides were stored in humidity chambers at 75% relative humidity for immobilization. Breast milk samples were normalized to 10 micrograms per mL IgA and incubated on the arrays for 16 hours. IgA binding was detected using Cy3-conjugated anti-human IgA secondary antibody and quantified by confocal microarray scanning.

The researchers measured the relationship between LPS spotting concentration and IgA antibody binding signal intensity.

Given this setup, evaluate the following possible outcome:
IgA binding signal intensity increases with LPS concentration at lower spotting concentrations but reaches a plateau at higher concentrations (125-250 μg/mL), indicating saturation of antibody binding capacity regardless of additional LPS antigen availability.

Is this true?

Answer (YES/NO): NO